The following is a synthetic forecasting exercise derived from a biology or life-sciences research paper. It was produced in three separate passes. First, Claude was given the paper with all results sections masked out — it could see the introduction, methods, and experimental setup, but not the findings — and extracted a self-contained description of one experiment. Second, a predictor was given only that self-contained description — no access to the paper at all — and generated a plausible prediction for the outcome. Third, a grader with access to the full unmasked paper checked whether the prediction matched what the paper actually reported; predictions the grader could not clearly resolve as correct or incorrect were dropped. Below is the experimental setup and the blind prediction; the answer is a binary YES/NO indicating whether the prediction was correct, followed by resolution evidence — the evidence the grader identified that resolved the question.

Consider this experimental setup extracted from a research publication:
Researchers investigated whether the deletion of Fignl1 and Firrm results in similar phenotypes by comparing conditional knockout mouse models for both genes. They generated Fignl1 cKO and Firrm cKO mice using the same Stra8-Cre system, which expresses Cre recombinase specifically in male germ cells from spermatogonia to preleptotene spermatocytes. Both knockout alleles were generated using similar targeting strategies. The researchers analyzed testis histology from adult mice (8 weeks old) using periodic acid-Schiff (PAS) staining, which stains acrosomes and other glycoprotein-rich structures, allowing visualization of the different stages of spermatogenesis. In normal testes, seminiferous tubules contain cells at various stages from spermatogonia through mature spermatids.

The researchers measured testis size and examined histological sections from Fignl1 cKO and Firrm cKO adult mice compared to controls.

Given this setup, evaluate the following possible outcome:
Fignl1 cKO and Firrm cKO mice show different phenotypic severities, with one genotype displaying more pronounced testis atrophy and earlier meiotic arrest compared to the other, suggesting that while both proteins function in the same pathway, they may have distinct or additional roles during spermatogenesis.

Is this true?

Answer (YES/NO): NO